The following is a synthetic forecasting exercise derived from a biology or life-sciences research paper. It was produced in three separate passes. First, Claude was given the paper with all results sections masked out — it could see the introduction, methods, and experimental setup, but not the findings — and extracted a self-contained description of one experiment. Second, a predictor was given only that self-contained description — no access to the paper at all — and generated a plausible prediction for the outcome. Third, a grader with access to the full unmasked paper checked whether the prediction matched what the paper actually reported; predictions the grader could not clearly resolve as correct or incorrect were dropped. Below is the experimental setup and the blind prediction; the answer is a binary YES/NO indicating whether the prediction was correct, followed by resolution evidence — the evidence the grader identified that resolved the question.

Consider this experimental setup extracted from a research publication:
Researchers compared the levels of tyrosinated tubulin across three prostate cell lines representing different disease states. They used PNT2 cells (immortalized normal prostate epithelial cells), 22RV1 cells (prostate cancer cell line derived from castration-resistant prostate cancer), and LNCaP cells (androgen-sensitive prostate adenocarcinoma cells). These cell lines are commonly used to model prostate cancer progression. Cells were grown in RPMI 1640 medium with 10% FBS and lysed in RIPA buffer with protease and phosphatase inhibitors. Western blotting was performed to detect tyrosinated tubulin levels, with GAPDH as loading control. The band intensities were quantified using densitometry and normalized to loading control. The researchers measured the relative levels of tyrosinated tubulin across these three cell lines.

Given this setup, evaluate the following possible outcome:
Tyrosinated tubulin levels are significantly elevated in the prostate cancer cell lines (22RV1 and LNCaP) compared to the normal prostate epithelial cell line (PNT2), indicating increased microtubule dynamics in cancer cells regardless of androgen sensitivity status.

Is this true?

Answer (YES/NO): YES